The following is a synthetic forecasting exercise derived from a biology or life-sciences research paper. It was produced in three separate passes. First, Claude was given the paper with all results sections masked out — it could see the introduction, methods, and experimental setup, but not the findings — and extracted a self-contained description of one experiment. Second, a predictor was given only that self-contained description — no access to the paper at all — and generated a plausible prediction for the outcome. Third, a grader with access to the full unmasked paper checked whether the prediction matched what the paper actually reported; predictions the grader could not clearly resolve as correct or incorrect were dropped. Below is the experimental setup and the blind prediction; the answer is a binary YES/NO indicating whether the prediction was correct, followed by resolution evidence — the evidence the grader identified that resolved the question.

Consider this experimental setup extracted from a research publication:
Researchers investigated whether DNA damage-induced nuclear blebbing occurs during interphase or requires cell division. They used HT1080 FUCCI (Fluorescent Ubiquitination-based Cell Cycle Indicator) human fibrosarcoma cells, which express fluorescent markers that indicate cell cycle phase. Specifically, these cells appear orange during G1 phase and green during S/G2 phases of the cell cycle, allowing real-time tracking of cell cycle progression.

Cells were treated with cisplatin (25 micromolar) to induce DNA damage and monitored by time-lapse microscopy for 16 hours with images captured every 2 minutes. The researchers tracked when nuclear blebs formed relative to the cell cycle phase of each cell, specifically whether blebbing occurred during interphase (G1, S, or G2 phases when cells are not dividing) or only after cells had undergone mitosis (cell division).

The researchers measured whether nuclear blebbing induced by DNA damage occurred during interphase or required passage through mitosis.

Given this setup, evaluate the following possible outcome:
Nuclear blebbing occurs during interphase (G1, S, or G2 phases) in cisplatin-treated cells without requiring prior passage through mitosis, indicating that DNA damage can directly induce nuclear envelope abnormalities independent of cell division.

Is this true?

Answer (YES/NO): YES